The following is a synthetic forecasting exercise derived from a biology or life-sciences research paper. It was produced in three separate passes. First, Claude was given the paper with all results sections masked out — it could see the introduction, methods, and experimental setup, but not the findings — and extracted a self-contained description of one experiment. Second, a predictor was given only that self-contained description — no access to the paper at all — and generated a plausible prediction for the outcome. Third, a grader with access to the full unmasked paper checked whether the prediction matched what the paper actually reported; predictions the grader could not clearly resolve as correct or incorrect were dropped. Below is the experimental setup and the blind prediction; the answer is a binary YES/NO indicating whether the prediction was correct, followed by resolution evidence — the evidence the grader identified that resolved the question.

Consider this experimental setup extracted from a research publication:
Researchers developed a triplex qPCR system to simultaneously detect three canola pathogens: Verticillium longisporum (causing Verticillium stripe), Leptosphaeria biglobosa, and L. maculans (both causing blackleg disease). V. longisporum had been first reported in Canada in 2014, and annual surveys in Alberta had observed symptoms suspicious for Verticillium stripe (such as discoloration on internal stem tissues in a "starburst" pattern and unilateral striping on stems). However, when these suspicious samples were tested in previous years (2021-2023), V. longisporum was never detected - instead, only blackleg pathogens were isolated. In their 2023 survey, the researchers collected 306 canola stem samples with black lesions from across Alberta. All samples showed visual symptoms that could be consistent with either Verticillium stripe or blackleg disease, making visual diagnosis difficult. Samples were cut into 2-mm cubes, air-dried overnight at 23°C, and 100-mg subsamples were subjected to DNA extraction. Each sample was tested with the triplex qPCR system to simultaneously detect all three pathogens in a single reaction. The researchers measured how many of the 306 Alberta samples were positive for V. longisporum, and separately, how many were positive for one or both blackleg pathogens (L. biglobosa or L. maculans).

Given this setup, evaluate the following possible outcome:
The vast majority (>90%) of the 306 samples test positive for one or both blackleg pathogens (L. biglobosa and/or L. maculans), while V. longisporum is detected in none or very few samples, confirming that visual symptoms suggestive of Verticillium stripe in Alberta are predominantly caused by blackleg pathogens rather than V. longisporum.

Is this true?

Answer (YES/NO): NO